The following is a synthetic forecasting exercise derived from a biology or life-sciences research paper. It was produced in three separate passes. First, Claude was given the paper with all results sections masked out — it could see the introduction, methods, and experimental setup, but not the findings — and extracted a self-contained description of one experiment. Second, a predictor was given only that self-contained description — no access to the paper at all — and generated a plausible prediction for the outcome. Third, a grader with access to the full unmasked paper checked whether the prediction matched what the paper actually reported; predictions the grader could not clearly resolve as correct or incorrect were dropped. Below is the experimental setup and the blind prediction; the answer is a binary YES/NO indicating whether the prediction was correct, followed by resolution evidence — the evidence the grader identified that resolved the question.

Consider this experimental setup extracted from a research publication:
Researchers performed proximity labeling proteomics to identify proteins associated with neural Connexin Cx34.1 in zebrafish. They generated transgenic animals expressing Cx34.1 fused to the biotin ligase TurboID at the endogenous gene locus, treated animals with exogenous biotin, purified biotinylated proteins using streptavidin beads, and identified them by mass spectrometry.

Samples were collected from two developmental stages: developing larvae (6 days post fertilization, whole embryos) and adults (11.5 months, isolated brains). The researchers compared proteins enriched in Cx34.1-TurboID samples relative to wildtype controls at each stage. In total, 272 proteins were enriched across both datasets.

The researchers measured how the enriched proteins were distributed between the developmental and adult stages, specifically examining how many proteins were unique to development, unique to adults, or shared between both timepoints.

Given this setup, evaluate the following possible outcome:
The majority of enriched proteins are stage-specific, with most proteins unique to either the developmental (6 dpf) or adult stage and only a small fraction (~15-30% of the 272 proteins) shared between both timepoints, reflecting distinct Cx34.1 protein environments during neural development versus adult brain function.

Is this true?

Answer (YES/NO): YES